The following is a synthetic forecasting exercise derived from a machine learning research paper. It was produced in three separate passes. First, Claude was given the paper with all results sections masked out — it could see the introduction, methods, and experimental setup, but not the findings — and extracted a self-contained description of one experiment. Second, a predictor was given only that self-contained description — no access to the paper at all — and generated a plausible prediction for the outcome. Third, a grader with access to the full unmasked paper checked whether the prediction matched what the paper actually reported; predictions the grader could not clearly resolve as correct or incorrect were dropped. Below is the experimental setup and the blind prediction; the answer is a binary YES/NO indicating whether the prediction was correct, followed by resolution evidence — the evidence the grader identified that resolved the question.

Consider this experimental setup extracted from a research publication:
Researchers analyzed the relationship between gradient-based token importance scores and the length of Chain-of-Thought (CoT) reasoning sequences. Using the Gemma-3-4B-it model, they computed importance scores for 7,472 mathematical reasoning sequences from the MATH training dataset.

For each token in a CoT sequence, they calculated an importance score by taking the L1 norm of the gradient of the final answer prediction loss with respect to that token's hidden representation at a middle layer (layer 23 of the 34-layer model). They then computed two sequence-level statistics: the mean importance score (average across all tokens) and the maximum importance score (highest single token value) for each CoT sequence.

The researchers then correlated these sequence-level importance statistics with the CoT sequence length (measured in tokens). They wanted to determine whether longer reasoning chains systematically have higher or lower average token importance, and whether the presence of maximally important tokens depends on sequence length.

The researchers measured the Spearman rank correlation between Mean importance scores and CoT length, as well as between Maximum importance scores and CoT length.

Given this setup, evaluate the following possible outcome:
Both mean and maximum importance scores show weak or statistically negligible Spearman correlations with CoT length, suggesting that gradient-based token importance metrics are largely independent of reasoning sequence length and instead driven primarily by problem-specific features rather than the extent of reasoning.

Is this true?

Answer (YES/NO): YES